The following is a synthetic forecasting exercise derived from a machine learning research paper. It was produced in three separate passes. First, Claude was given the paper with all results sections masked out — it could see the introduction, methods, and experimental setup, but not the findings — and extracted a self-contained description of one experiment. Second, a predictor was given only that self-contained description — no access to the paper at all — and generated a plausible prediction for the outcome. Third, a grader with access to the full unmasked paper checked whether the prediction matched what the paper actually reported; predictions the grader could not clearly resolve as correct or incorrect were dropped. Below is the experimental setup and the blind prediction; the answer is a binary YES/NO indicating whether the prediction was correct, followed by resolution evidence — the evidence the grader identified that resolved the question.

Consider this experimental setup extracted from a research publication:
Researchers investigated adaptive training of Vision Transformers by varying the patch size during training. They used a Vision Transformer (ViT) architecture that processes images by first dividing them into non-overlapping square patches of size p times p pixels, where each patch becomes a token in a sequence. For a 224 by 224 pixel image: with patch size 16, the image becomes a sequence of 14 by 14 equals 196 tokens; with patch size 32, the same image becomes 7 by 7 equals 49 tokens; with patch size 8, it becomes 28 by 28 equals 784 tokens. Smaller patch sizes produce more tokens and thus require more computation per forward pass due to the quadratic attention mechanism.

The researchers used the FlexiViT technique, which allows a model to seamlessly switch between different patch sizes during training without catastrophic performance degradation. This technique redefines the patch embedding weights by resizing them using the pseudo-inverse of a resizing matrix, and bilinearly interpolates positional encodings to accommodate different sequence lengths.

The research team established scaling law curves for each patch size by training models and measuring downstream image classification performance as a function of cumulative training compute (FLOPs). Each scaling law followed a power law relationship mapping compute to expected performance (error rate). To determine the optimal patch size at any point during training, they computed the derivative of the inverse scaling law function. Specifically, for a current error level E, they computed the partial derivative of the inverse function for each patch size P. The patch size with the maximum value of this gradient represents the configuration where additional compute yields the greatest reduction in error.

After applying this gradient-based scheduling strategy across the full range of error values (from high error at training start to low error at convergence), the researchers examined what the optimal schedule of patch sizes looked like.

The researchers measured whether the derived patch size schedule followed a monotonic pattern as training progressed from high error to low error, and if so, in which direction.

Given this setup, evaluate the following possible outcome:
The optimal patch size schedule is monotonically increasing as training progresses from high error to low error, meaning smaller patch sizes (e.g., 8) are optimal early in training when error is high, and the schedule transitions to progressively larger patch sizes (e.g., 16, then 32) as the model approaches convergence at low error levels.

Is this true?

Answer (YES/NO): NO